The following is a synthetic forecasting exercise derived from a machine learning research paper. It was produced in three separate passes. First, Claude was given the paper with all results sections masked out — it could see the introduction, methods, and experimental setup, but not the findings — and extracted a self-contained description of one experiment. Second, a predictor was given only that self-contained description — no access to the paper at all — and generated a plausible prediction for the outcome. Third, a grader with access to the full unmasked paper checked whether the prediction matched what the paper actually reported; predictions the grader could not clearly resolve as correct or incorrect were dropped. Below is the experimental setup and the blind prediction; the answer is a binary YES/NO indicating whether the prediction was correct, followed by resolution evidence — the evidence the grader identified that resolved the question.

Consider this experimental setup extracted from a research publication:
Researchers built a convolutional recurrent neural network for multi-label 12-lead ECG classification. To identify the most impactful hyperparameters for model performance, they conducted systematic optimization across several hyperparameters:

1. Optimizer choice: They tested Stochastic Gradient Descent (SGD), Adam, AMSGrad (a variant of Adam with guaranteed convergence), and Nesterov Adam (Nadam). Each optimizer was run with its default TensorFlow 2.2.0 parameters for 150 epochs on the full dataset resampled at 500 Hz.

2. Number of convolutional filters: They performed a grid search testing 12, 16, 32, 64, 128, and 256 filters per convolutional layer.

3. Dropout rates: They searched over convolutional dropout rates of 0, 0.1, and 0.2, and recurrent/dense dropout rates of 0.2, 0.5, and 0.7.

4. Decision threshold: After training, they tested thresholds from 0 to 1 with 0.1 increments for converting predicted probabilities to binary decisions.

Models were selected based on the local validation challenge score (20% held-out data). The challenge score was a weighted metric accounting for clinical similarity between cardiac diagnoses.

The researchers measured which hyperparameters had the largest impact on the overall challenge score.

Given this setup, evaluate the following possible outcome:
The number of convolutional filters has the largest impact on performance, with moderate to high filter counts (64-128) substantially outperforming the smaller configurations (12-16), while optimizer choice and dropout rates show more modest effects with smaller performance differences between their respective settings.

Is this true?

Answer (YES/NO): NO